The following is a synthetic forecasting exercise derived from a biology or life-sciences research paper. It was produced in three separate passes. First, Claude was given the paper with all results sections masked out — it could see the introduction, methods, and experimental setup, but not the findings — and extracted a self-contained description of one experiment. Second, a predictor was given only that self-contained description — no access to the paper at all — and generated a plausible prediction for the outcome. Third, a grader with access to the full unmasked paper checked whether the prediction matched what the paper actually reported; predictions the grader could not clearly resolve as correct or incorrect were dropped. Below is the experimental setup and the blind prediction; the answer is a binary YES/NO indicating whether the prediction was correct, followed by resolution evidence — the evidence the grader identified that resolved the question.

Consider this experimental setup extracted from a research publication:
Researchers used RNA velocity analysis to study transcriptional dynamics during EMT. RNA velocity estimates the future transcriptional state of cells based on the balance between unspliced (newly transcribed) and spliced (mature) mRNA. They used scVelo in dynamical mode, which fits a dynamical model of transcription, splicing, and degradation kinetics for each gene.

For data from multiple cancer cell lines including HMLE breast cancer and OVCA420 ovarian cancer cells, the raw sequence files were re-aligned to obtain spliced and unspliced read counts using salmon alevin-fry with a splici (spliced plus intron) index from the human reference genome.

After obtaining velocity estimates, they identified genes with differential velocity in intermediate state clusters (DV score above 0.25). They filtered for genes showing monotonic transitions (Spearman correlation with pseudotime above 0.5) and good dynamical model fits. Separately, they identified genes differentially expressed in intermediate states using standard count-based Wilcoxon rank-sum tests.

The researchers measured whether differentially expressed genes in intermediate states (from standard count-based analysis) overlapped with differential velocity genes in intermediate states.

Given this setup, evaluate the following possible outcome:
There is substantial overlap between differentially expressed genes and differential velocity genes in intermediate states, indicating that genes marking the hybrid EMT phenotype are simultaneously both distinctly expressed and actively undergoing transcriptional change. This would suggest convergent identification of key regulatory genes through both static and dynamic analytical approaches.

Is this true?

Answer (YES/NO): NO